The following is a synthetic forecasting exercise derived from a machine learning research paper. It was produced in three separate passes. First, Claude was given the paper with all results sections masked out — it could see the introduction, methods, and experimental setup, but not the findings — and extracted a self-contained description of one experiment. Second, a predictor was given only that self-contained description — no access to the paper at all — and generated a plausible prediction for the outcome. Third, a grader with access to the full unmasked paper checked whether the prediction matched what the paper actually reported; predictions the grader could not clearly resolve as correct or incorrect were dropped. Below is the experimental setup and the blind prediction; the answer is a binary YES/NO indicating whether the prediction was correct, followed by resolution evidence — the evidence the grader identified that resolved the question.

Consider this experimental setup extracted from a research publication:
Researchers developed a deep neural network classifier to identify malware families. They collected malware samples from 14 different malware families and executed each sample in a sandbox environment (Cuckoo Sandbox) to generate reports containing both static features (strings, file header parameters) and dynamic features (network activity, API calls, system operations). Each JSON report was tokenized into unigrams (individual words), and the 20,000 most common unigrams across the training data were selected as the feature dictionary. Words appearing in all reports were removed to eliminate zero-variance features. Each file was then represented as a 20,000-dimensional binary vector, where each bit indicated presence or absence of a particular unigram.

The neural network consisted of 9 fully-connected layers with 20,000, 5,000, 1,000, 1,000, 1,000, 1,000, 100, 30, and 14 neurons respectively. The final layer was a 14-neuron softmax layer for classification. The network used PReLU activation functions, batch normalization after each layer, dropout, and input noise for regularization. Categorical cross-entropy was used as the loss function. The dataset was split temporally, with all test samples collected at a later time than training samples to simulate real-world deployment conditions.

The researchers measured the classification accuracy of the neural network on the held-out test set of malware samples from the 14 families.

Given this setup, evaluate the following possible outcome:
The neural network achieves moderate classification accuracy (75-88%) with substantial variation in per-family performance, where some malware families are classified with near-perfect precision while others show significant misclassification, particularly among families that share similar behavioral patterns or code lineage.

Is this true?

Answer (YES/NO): NO